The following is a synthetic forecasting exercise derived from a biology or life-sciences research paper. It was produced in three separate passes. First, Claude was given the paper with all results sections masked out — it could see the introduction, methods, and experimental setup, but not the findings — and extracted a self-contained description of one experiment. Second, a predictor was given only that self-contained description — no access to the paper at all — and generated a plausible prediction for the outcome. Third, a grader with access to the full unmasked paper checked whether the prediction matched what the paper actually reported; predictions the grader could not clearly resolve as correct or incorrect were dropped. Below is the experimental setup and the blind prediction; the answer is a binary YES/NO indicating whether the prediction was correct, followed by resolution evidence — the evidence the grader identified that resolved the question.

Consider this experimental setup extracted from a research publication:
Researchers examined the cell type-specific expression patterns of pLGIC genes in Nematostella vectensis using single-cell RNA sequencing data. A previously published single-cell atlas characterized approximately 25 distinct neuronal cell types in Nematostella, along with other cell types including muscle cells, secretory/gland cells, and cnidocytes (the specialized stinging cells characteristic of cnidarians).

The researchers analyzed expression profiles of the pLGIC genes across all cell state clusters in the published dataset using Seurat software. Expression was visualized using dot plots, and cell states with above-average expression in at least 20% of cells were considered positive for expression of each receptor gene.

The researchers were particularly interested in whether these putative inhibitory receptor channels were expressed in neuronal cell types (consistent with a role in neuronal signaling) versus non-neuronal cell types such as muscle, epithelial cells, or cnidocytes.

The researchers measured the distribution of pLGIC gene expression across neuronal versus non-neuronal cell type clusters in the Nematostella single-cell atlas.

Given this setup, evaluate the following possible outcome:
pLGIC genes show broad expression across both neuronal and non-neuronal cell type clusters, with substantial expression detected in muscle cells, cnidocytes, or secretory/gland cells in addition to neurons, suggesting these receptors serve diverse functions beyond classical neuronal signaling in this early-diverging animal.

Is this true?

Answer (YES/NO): YES